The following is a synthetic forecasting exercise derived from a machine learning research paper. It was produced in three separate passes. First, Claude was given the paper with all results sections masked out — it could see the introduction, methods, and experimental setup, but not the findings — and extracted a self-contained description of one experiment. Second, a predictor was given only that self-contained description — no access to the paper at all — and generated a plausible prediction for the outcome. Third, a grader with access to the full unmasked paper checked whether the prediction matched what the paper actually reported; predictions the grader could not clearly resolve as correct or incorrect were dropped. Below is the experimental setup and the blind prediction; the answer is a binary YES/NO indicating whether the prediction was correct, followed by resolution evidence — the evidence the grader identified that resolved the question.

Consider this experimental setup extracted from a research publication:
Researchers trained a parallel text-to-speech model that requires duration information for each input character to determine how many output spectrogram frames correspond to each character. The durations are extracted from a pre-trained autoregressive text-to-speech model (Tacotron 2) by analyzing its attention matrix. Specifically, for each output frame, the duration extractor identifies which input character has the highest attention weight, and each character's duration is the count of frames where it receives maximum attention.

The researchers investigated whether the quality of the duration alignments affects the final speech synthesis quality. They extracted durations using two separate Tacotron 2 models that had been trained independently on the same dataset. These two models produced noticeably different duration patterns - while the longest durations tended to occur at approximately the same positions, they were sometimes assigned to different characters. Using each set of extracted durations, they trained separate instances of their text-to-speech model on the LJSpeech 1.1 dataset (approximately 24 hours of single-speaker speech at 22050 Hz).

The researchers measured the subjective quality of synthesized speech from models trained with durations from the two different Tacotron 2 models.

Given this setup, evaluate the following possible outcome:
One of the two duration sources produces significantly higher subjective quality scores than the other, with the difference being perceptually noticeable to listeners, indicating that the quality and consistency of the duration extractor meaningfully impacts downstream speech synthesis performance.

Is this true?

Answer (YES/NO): NO